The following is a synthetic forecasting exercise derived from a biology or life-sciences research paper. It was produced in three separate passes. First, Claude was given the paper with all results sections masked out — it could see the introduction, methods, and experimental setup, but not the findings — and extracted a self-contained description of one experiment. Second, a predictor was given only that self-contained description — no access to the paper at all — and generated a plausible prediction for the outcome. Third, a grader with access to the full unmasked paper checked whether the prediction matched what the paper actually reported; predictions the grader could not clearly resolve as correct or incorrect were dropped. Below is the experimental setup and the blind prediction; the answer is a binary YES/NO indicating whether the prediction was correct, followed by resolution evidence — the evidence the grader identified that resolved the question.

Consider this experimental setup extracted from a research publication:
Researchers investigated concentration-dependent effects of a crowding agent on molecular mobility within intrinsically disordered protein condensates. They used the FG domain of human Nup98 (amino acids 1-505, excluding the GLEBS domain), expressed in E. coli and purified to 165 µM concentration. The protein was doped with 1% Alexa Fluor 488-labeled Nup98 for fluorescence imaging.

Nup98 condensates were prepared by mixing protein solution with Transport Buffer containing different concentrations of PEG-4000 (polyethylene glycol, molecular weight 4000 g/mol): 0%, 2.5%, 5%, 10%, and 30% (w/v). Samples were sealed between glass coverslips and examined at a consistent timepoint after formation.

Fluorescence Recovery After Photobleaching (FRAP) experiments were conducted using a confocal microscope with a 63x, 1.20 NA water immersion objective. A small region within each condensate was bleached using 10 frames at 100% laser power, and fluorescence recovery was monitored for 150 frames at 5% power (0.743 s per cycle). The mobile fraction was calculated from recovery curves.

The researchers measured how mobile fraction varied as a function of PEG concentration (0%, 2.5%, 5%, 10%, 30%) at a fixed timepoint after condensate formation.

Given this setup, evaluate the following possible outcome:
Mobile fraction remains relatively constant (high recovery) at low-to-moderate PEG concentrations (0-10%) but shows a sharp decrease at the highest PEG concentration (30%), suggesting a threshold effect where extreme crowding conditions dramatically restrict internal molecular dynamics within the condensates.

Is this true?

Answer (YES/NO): NO